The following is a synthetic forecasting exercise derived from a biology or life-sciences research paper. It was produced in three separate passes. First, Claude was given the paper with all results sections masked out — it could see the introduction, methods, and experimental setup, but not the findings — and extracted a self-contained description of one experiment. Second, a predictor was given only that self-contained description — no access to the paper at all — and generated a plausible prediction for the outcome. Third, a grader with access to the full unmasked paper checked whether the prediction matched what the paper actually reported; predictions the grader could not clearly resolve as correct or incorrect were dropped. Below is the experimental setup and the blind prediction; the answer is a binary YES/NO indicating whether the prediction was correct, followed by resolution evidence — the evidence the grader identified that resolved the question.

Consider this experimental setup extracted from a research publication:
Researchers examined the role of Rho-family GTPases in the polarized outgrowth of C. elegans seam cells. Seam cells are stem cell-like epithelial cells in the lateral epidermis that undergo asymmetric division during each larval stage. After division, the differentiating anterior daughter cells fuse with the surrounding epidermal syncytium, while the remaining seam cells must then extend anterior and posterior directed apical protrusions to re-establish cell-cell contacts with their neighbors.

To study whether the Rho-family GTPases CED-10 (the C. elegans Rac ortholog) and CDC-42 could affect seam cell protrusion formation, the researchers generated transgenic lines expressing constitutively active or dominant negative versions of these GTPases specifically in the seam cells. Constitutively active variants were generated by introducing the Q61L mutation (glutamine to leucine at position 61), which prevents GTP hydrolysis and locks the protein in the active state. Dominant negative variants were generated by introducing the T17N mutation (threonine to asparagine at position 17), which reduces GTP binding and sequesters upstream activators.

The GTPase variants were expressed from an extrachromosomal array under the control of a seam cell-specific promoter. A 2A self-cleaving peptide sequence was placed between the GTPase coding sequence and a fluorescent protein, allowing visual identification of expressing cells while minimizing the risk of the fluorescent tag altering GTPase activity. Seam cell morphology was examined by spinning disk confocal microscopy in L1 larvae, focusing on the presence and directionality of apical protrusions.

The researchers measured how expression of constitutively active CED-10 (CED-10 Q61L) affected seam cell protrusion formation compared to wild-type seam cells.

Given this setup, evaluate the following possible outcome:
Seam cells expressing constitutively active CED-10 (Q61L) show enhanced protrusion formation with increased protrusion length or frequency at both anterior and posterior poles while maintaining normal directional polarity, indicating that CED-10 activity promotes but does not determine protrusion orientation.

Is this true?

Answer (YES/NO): NO